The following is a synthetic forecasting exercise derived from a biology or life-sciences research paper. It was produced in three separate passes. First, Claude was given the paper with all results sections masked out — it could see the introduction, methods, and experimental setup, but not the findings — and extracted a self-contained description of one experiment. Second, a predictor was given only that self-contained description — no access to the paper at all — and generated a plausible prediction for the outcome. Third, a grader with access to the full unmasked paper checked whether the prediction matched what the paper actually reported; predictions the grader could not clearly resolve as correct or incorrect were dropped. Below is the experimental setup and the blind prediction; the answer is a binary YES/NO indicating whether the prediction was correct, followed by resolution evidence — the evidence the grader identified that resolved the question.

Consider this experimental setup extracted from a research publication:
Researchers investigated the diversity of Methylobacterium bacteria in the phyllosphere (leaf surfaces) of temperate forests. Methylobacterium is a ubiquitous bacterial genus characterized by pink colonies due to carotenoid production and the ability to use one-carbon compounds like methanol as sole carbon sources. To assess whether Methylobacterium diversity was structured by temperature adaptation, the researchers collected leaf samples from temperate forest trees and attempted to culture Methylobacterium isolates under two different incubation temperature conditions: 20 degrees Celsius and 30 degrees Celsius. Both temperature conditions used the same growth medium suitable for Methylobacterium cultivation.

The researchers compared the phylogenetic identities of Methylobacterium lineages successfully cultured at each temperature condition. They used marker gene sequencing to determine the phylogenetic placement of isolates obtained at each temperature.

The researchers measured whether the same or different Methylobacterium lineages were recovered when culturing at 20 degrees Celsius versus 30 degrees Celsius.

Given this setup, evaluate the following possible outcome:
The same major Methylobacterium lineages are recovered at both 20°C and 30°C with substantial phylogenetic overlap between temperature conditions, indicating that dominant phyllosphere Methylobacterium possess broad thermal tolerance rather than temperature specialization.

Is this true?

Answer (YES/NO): NO